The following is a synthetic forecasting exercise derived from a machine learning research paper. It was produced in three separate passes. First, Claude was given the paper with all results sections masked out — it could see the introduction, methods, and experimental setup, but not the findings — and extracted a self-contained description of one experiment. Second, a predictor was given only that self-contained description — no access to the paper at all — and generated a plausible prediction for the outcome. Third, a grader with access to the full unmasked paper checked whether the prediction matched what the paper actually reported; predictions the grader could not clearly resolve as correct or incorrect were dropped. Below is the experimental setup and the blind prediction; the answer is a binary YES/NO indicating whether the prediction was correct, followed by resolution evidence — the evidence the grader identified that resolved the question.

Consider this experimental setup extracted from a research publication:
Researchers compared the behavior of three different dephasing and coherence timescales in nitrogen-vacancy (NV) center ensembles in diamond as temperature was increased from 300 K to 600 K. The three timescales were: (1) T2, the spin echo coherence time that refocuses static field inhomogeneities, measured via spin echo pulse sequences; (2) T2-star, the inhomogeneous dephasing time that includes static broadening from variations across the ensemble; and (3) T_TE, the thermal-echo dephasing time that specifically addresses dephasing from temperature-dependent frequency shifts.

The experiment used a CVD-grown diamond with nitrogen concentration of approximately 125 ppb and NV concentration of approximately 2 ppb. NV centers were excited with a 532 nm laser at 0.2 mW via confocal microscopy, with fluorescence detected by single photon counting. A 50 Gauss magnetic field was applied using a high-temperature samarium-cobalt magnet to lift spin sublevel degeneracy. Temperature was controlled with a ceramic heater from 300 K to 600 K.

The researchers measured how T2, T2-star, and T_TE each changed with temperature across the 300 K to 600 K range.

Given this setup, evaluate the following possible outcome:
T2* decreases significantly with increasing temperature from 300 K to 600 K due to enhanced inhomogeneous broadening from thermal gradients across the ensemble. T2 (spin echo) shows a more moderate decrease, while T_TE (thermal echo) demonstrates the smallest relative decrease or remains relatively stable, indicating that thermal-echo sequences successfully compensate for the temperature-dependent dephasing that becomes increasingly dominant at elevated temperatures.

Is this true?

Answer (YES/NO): NO